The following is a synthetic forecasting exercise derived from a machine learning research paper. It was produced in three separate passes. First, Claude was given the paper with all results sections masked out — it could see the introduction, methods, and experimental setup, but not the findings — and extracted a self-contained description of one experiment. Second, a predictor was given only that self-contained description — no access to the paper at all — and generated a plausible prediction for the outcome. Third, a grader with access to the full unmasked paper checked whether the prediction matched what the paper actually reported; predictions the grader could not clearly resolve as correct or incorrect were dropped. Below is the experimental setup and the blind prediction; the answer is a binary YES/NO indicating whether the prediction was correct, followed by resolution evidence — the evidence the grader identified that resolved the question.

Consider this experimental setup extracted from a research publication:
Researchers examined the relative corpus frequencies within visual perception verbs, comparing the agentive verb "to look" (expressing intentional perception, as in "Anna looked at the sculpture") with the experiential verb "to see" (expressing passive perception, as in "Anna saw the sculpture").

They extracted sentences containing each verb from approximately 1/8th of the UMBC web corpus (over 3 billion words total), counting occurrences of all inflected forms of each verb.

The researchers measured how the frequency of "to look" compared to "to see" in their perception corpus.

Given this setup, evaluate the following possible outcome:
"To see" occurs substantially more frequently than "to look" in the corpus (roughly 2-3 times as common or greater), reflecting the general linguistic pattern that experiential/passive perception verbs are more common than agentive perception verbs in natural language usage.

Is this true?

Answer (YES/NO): NO